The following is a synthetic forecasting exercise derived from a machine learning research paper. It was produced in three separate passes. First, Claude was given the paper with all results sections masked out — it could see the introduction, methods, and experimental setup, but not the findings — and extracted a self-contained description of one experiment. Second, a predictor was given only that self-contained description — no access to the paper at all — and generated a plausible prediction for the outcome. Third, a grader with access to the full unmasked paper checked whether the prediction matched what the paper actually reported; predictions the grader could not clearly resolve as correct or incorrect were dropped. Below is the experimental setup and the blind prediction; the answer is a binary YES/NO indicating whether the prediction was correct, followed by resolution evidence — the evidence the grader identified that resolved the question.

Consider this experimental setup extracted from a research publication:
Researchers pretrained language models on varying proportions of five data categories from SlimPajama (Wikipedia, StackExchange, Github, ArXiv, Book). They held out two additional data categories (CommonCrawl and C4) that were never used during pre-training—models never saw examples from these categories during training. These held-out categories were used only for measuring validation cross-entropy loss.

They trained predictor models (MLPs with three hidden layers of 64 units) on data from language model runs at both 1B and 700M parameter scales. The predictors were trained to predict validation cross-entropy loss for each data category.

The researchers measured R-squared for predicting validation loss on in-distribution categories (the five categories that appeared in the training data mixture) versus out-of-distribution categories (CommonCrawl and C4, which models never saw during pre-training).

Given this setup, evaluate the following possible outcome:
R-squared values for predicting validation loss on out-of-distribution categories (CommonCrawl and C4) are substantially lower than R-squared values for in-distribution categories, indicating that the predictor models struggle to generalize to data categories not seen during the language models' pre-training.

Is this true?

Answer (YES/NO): NO